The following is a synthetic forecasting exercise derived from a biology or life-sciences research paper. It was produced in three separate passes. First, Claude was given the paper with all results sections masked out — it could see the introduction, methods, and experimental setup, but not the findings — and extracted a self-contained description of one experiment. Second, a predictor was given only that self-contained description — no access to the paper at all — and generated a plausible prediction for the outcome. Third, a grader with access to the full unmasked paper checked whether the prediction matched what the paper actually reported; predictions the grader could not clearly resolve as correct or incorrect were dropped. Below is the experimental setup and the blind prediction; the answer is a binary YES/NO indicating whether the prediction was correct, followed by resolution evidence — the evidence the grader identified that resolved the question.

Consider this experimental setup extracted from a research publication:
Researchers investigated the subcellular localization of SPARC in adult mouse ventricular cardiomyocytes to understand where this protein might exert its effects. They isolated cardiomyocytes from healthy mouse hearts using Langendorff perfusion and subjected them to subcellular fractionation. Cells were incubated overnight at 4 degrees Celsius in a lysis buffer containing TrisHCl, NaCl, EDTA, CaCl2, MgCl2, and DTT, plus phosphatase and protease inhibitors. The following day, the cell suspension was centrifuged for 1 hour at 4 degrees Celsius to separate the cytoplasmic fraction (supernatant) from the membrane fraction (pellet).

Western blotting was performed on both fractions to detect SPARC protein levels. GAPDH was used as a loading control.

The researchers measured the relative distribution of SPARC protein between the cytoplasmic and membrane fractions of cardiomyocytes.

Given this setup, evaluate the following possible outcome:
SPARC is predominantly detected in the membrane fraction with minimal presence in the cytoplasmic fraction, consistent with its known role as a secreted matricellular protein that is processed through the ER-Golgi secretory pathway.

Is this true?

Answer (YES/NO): NO